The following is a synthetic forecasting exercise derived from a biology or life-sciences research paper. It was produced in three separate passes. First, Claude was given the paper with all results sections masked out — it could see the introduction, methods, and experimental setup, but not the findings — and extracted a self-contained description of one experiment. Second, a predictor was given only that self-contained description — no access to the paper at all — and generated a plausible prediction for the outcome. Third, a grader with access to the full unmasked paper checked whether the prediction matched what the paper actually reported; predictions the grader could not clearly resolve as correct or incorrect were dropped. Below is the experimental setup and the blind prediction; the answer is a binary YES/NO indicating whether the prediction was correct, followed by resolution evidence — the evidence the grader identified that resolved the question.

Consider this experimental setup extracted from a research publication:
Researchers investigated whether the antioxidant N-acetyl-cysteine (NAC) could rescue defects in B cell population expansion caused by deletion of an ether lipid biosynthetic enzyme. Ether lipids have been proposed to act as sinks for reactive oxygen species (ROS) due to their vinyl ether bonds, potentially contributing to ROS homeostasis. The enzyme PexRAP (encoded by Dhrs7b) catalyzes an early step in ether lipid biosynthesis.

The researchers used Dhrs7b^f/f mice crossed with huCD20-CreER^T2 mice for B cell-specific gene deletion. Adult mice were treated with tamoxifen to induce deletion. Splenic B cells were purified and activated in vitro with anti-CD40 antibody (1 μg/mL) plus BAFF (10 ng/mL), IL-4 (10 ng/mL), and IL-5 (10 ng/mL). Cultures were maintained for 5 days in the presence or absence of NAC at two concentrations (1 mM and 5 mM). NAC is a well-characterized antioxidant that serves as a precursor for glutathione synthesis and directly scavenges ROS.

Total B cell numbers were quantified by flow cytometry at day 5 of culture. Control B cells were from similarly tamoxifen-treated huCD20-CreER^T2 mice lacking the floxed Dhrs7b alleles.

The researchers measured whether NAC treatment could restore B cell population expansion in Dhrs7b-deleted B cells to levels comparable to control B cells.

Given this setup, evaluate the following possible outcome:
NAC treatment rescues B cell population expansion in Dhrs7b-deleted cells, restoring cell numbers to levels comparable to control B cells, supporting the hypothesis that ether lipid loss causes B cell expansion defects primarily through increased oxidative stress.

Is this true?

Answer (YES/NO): NO